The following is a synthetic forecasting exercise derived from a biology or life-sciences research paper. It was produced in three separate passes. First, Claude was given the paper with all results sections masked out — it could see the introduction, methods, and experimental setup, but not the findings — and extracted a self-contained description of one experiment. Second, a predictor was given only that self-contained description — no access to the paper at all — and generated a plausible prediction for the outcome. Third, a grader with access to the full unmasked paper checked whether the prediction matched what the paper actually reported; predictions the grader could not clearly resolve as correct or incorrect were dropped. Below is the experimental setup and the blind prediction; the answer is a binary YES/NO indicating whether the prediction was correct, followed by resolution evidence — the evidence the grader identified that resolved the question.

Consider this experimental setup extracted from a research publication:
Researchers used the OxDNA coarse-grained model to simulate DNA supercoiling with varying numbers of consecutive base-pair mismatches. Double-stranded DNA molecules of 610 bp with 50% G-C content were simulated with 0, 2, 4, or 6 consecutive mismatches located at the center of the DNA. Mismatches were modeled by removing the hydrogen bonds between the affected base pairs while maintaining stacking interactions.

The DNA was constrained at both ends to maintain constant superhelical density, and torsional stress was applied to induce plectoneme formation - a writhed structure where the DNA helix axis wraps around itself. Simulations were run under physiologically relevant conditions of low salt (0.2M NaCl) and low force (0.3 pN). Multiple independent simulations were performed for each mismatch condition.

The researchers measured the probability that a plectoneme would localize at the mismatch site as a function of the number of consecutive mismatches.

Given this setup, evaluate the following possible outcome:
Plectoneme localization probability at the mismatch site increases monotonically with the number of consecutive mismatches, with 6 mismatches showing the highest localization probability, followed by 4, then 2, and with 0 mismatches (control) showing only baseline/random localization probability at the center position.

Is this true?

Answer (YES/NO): YES